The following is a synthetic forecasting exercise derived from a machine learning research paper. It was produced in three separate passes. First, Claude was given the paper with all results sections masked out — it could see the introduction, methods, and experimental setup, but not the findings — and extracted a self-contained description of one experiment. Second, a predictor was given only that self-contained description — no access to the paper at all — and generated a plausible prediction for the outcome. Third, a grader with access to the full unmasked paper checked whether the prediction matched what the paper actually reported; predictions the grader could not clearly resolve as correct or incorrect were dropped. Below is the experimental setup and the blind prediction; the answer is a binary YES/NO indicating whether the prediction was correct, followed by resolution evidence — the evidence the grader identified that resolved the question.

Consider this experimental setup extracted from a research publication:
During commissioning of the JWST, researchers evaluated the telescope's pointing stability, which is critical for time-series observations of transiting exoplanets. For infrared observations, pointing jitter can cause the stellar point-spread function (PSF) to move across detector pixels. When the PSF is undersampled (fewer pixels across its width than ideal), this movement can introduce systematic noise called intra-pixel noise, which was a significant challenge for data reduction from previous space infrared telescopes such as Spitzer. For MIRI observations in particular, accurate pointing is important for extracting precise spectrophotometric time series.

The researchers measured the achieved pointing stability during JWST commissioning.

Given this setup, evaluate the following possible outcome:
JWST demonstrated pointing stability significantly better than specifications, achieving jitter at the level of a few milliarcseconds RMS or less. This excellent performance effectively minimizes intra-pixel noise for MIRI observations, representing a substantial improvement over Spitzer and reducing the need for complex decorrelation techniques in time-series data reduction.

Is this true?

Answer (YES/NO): YES